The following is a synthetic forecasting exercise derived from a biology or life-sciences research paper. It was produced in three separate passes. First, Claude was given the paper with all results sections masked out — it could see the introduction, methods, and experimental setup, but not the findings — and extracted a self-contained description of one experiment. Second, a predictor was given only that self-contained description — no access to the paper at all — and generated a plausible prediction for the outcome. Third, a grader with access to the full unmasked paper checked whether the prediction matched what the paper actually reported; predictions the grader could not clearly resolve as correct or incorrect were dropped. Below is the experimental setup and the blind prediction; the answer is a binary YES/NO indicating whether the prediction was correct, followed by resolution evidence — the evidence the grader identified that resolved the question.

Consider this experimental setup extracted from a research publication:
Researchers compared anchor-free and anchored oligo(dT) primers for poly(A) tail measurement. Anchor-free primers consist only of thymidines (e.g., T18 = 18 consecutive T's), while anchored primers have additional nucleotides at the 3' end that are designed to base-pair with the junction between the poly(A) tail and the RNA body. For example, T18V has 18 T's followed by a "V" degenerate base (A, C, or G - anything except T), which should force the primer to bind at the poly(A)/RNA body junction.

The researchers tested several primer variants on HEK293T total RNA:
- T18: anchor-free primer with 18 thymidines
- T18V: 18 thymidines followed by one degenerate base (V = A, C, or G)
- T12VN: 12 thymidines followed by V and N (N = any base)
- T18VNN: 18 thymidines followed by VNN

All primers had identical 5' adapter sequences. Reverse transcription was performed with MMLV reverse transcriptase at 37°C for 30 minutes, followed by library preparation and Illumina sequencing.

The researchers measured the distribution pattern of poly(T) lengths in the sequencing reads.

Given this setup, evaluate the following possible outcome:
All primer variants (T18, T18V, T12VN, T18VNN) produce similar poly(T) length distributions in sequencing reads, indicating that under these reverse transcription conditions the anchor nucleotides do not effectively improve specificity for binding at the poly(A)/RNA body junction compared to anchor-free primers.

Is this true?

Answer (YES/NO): NO